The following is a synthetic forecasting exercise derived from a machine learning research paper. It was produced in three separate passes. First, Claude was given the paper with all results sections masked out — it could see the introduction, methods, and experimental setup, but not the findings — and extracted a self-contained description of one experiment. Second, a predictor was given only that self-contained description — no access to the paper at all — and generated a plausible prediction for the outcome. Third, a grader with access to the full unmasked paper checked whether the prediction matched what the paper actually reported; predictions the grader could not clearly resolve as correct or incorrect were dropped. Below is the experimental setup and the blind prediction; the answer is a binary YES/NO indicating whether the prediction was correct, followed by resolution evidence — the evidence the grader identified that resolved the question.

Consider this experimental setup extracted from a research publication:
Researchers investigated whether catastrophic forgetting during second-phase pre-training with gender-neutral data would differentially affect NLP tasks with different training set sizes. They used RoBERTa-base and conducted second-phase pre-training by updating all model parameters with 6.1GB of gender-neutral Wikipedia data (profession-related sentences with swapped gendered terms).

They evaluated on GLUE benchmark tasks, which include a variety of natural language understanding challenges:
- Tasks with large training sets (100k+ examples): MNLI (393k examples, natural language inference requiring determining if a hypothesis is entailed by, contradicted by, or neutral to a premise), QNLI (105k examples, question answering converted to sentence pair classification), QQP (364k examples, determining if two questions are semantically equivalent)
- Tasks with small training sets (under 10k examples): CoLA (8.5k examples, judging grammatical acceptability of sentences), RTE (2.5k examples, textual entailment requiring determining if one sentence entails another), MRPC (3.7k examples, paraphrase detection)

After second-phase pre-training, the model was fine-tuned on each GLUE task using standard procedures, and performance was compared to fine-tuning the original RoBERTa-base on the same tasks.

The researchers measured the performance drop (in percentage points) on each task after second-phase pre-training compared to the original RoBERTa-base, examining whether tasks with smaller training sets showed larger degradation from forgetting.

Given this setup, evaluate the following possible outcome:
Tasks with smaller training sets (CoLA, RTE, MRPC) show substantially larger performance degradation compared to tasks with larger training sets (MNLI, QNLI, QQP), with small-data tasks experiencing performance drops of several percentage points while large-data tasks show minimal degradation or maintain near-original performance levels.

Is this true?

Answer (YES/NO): YES